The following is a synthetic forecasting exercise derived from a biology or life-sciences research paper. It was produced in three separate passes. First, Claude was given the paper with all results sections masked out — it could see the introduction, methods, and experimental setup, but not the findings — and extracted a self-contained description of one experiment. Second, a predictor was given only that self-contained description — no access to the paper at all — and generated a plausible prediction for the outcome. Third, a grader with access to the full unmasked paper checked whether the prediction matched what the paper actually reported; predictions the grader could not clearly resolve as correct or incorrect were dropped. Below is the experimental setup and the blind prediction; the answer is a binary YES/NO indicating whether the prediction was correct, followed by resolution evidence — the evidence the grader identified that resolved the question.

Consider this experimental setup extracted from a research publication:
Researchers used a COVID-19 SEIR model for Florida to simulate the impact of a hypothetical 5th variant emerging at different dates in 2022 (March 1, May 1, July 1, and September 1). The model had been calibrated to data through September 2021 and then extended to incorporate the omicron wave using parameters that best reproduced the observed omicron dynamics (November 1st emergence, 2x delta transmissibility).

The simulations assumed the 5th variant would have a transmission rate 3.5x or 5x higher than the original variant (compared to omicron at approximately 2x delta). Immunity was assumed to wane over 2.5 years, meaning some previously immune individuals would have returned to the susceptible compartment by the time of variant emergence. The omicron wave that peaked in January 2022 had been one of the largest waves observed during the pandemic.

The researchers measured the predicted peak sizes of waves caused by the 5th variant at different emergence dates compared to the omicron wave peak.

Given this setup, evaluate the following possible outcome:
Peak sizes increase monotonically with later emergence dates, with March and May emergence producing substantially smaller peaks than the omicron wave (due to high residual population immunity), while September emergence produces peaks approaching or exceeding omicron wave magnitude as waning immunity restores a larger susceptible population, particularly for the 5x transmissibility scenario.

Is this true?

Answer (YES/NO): NO